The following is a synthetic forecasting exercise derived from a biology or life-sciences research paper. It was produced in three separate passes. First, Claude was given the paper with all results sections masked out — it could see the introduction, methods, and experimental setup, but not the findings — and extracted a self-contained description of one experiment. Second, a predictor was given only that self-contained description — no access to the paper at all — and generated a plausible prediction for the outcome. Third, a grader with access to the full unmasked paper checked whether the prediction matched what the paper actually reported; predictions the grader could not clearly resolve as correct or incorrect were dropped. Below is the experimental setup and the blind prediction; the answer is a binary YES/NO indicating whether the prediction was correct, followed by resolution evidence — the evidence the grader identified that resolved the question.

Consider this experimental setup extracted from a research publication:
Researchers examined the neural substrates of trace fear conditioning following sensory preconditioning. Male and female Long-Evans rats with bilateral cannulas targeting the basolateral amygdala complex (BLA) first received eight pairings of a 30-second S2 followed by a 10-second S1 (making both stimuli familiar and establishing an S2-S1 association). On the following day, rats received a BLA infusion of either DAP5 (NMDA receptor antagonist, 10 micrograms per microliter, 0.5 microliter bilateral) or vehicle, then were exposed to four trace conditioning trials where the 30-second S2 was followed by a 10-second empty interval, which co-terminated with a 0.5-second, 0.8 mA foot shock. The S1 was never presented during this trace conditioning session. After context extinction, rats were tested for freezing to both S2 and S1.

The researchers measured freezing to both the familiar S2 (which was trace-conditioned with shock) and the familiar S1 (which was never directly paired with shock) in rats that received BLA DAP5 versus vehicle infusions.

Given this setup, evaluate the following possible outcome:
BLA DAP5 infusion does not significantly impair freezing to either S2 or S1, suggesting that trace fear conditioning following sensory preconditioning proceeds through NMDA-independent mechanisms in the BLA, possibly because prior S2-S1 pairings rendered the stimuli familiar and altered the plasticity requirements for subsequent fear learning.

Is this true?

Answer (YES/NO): NO